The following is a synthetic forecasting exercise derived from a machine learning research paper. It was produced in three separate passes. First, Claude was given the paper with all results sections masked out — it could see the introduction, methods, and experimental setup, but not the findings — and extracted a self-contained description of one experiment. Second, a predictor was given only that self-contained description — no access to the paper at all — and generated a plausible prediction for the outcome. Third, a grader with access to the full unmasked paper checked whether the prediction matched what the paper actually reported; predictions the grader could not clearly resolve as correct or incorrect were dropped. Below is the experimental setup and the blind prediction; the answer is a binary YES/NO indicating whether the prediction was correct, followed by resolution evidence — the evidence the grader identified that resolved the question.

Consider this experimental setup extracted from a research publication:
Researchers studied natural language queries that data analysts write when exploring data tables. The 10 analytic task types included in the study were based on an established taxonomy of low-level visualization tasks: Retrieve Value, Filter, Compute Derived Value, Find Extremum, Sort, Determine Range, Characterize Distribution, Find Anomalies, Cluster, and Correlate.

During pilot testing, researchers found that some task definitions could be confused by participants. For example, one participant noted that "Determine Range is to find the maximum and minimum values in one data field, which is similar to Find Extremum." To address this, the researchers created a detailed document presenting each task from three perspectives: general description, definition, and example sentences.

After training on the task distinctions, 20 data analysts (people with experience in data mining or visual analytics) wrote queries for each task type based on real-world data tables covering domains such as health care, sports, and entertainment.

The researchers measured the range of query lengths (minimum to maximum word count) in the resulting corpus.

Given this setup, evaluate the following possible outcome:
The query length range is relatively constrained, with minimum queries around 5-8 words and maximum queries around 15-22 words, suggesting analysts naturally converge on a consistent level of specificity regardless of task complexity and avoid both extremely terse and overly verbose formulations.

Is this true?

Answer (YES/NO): NO